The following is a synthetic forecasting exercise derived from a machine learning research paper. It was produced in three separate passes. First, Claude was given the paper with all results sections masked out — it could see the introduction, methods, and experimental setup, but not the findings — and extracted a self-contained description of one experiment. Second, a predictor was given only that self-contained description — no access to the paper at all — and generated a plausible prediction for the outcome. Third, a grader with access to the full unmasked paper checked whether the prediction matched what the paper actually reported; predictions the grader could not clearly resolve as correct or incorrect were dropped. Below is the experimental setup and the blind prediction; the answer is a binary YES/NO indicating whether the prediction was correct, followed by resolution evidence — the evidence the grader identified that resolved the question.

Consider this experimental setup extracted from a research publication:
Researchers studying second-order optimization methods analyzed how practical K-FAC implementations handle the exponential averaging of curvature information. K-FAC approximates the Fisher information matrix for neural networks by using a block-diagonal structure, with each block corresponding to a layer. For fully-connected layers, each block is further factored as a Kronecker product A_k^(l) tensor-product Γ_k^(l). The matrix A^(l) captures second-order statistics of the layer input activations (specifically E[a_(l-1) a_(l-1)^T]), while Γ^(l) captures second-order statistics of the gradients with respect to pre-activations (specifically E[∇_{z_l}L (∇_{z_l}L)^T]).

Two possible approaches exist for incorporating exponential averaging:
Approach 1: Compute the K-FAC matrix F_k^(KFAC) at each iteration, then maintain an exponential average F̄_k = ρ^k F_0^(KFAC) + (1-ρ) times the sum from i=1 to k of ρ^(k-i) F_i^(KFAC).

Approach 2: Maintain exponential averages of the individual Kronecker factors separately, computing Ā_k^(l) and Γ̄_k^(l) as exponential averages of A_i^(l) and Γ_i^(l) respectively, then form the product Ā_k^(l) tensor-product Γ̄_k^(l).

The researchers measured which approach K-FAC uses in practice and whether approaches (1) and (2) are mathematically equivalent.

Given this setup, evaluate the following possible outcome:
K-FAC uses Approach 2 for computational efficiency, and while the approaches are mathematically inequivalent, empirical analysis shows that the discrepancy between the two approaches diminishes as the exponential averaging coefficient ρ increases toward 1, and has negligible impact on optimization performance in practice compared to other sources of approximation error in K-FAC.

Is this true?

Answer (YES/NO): NO